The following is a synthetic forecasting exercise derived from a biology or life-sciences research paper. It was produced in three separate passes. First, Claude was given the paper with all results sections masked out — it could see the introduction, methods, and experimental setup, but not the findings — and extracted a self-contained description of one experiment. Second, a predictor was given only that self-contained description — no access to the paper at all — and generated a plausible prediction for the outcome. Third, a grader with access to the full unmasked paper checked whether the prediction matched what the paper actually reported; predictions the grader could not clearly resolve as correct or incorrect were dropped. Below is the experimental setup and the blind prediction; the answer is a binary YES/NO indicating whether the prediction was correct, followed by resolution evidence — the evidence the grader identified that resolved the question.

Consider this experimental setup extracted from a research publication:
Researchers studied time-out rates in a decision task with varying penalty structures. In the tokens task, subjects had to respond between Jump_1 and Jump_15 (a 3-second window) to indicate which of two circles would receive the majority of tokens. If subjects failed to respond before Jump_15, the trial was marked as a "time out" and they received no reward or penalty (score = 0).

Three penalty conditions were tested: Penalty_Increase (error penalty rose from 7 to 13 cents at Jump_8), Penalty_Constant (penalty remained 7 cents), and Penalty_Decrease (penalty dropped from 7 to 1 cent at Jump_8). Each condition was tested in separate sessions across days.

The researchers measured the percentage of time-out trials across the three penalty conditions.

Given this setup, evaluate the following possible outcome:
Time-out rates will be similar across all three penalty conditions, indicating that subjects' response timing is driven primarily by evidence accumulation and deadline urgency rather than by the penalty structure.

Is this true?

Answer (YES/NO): NO